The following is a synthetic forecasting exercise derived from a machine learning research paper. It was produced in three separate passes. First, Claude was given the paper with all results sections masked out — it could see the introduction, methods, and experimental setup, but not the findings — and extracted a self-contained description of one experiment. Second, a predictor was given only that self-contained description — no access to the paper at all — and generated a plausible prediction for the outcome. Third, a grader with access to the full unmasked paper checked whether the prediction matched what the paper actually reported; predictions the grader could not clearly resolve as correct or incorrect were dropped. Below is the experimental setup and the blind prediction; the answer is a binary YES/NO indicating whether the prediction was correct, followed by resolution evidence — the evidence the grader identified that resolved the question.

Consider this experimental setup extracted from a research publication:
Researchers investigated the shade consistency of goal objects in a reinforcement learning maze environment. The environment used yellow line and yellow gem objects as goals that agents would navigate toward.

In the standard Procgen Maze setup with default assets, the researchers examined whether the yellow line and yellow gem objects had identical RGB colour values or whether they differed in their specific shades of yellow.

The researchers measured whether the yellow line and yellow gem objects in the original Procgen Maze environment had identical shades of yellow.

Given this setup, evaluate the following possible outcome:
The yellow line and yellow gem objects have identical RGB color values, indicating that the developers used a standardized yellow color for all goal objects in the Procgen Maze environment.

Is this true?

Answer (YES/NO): NO